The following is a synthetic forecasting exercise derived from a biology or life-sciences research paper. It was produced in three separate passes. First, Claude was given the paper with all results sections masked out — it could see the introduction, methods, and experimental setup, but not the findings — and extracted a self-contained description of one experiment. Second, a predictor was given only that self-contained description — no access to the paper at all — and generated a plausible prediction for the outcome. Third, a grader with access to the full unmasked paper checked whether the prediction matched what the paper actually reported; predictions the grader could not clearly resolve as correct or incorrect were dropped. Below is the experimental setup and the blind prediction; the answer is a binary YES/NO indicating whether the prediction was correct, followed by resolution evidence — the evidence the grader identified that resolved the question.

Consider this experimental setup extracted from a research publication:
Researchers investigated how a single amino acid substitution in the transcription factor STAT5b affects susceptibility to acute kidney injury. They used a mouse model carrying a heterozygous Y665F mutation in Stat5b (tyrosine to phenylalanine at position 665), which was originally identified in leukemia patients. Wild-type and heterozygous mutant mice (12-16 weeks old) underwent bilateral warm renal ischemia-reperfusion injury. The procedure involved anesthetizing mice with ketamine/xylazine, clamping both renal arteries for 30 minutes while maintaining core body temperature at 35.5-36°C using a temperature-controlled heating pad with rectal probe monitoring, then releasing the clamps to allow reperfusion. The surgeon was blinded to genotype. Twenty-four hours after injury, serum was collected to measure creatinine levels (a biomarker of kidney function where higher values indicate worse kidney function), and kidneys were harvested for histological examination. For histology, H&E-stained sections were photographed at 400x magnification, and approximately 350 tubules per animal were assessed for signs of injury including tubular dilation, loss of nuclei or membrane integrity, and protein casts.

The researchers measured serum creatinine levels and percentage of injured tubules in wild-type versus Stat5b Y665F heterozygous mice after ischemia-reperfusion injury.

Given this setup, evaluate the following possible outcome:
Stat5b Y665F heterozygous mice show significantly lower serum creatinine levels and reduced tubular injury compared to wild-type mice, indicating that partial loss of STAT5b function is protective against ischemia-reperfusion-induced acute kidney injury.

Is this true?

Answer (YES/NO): NO